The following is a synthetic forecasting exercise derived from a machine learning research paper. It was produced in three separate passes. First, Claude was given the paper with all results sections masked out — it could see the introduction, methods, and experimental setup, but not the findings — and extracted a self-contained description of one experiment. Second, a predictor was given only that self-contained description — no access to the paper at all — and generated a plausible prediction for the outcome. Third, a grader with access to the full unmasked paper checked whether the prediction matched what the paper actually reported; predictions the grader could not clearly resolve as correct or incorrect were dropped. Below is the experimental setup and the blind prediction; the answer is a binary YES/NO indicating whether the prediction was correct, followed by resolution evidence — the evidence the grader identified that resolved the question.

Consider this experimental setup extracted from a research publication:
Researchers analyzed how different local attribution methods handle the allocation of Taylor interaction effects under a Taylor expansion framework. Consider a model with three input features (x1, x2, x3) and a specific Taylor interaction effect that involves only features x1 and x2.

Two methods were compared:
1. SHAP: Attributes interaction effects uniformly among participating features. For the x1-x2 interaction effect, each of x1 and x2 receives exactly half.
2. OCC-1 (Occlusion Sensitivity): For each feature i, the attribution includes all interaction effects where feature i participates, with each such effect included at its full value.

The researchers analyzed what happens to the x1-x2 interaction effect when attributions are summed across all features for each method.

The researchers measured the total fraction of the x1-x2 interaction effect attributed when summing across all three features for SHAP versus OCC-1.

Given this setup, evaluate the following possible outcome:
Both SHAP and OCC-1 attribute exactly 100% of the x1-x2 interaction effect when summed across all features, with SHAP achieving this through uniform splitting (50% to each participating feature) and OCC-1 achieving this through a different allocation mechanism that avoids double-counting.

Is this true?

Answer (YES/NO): NO